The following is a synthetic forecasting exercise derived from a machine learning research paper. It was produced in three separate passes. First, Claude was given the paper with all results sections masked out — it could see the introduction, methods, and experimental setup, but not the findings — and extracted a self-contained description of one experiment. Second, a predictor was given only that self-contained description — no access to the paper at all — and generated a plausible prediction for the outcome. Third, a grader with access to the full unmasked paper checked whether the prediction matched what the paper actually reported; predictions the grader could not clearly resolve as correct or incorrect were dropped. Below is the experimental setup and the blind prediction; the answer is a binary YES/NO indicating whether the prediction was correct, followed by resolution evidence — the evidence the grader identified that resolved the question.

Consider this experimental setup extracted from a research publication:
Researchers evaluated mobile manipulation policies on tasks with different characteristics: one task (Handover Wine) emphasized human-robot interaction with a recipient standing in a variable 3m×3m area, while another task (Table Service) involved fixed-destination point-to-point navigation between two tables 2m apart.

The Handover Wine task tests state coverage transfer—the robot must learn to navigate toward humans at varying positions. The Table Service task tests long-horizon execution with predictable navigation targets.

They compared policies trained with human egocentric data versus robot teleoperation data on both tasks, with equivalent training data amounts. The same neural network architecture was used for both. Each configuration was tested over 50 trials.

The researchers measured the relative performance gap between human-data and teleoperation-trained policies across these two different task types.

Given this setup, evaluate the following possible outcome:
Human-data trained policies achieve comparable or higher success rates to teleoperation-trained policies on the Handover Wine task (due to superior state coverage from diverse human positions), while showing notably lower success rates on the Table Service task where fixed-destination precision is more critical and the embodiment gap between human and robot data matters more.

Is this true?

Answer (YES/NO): NO